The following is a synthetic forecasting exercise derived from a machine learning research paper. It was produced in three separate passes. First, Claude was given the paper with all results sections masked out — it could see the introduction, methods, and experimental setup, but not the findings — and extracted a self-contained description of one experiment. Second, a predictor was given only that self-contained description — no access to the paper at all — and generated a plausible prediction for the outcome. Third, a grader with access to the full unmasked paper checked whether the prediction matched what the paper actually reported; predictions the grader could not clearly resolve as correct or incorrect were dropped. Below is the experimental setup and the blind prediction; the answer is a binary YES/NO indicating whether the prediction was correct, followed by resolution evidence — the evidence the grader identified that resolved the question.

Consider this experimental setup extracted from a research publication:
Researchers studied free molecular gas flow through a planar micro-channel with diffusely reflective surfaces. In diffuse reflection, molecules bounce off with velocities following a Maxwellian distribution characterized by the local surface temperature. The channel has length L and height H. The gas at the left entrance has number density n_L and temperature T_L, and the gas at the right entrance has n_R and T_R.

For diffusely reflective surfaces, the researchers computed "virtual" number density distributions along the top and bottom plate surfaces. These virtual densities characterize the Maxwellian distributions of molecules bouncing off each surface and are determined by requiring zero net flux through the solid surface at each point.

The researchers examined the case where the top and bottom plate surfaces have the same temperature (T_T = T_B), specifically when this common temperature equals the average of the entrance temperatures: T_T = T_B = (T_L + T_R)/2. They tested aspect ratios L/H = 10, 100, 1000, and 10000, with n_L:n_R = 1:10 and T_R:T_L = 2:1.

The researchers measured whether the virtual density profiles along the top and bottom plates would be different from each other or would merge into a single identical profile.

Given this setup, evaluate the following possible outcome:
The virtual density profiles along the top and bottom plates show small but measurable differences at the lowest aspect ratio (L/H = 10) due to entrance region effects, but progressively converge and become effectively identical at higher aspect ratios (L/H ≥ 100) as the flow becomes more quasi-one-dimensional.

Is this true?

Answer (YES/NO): NO